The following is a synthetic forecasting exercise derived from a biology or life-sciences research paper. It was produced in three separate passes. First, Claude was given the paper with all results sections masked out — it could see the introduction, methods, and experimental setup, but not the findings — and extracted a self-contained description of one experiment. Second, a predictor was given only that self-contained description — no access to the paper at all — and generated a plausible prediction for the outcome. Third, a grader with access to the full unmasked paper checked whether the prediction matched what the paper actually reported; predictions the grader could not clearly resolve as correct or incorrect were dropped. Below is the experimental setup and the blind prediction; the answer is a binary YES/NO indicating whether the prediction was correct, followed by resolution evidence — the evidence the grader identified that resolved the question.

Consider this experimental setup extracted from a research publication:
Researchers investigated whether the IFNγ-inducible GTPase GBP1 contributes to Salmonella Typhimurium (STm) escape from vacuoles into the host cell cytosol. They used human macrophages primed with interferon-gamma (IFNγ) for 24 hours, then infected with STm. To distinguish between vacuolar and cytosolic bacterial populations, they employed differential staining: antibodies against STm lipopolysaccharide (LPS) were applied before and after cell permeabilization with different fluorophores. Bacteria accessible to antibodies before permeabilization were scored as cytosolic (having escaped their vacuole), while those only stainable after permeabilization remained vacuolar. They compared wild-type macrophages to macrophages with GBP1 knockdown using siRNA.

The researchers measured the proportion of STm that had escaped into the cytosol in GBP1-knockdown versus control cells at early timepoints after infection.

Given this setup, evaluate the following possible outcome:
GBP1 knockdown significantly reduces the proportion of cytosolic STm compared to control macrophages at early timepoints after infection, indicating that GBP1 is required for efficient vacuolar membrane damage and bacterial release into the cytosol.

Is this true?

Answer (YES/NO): NO